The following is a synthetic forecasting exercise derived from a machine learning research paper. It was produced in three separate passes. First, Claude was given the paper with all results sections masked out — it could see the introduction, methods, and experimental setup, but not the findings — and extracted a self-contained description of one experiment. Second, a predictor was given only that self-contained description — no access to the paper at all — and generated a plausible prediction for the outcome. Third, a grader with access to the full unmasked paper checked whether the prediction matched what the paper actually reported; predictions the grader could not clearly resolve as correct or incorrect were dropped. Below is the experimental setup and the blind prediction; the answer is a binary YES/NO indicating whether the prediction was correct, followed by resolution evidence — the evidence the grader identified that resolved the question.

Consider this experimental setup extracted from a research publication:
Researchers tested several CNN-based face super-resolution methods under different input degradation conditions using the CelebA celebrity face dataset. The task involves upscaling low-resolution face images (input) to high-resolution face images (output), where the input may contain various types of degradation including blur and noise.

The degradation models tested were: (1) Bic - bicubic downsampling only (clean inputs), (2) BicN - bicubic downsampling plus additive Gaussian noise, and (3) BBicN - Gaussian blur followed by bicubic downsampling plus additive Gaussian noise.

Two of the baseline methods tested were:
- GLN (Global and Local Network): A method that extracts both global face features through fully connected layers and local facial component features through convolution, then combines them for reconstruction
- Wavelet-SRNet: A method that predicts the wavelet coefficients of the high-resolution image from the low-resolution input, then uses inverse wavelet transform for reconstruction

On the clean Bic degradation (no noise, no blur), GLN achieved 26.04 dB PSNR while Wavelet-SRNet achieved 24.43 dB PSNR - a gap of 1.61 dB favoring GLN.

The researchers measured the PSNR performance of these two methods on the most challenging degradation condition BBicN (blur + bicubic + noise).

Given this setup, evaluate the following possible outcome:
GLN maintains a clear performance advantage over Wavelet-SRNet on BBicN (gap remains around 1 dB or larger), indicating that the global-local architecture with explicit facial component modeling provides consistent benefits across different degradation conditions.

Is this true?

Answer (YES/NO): NO